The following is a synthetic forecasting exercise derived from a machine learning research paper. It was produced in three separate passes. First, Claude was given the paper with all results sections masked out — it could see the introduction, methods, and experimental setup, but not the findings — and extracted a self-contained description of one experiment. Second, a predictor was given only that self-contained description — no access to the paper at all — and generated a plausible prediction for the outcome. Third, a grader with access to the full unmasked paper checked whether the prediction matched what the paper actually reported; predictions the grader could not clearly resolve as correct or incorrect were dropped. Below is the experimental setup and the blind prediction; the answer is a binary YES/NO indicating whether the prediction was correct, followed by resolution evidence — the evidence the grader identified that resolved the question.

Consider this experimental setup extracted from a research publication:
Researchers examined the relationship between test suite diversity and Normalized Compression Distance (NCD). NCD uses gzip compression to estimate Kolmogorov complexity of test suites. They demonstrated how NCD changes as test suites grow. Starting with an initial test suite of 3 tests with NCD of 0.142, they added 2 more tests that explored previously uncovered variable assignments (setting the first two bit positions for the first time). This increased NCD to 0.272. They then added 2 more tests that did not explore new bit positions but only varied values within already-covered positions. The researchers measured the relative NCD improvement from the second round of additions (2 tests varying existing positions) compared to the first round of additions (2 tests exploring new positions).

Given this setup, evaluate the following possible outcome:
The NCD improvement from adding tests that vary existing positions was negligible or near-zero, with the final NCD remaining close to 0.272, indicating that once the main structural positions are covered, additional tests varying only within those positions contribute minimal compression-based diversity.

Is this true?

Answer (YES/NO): NO